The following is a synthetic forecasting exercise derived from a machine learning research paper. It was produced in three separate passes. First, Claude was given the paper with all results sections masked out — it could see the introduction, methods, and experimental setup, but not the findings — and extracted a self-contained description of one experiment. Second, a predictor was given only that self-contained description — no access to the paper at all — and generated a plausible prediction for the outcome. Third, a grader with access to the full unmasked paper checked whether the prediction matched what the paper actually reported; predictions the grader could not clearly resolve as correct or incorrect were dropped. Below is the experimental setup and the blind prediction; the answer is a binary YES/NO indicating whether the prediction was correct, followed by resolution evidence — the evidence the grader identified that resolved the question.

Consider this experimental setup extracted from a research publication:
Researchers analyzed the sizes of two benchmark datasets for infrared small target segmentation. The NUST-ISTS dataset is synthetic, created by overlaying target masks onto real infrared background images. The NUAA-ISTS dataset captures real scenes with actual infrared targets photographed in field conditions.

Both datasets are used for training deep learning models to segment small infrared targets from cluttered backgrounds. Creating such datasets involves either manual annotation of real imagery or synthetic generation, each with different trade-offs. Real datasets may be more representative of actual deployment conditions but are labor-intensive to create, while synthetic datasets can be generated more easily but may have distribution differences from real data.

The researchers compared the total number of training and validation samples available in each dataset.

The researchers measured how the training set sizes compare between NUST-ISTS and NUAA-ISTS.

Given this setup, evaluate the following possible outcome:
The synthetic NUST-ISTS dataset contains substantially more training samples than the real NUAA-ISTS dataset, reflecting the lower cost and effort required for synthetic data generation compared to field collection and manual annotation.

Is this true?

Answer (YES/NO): YES